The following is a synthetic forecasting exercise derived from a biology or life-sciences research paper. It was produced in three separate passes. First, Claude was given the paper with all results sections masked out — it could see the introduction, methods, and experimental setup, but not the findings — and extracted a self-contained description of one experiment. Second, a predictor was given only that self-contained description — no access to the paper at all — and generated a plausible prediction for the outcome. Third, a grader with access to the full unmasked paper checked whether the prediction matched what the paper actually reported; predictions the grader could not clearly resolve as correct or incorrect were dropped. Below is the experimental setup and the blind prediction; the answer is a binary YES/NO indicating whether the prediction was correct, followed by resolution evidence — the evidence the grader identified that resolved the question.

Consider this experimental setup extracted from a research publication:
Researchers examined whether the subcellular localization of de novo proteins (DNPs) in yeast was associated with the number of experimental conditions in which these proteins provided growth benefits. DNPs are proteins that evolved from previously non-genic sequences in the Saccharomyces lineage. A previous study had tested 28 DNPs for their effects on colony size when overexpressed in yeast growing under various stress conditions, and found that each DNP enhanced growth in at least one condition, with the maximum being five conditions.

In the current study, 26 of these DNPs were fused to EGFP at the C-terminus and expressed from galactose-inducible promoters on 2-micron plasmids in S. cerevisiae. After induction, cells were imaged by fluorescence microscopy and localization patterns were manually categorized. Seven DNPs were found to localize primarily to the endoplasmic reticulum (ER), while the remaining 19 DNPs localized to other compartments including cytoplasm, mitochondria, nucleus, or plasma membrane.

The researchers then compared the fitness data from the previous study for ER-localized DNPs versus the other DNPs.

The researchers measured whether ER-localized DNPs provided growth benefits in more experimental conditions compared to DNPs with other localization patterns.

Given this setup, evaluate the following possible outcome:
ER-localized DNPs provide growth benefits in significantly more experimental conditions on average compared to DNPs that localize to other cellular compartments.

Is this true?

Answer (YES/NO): YES